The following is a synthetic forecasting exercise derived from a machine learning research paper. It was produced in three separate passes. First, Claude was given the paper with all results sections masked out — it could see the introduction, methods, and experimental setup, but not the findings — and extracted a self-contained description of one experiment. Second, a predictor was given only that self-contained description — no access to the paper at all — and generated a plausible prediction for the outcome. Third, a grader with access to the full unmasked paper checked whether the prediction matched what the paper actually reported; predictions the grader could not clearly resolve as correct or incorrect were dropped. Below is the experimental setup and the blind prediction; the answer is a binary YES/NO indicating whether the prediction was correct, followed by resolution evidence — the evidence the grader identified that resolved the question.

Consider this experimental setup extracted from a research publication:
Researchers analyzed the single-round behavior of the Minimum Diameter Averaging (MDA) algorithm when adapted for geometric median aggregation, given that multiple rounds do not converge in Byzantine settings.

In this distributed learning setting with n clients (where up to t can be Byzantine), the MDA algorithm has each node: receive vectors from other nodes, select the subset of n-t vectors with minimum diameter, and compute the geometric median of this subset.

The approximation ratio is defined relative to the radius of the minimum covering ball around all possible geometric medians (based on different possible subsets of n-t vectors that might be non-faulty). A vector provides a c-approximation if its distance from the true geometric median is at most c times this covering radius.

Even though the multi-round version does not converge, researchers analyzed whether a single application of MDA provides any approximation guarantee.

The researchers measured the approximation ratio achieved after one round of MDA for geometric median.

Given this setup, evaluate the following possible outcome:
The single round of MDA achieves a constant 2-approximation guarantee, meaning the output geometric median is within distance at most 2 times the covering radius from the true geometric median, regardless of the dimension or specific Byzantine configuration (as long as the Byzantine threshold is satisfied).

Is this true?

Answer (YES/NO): YES